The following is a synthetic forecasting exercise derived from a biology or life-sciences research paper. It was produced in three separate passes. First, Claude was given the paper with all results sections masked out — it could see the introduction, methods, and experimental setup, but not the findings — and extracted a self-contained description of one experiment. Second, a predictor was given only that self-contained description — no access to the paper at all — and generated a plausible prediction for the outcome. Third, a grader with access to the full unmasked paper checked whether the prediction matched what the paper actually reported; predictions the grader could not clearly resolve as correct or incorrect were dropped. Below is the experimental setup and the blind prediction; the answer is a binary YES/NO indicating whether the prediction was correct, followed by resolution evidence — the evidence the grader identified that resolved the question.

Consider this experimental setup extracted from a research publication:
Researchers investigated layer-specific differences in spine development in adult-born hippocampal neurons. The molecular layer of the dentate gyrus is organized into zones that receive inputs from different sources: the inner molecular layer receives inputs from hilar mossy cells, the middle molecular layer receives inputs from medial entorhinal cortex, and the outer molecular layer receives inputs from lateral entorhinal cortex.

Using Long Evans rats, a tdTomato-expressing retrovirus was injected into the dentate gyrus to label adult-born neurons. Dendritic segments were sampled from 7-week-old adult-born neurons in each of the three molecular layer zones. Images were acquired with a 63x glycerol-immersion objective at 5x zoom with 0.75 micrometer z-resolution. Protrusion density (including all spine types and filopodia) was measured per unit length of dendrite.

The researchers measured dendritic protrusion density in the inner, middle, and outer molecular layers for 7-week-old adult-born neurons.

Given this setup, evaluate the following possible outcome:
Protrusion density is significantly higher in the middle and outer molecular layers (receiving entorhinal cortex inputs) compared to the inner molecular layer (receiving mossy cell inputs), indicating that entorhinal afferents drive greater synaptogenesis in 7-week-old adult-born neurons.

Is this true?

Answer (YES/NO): YES